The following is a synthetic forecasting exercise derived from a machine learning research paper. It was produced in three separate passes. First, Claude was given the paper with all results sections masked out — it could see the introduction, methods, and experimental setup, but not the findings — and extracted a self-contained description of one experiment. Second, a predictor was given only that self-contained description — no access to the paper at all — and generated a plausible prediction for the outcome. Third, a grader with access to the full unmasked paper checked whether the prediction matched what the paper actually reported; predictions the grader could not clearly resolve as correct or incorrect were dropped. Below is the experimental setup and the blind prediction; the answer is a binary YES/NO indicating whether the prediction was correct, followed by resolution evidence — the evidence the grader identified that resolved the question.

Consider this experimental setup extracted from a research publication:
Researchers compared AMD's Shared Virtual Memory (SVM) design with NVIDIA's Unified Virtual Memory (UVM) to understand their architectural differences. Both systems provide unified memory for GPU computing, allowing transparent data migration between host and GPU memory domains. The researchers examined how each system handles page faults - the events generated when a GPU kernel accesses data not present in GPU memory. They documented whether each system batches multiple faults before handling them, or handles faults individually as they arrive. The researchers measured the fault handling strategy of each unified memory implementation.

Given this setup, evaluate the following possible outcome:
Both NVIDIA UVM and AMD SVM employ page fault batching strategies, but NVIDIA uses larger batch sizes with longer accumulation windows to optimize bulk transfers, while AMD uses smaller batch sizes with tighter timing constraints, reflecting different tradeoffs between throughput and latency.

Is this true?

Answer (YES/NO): NO